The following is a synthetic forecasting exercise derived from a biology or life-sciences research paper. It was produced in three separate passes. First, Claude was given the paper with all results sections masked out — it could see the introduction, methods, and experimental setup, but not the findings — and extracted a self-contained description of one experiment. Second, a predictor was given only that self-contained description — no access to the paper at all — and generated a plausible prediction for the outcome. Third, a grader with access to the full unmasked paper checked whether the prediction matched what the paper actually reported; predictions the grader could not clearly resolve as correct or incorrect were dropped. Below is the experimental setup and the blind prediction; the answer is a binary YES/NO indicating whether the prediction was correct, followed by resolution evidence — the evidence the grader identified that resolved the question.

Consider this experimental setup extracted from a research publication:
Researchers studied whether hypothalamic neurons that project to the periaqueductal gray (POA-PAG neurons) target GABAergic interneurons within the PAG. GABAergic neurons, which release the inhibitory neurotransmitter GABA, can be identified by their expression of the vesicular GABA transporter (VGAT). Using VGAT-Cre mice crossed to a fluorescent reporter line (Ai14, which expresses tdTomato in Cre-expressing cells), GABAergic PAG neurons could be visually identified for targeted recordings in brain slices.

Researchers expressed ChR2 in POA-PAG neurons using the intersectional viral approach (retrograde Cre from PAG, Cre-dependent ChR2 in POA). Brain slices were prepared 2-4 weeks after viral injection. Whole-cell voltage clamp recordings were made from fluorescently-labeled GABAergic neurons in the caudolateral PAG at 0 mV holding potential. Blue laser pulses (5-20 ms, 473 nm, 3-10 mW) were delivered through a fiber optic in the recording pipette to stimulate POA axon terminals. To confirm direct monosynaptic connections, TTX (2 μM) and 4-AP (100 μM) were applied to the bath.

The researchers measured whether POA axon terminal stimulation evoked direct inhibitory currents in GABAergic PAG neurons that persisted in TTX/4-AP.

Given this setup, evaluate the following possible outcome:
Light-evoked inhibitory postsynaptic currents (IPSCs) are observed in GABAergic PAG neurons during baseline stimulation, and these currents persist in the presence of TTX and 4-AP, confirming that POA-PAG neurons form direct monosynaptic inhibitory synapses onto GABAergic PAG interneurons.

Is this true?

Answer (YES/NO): YES